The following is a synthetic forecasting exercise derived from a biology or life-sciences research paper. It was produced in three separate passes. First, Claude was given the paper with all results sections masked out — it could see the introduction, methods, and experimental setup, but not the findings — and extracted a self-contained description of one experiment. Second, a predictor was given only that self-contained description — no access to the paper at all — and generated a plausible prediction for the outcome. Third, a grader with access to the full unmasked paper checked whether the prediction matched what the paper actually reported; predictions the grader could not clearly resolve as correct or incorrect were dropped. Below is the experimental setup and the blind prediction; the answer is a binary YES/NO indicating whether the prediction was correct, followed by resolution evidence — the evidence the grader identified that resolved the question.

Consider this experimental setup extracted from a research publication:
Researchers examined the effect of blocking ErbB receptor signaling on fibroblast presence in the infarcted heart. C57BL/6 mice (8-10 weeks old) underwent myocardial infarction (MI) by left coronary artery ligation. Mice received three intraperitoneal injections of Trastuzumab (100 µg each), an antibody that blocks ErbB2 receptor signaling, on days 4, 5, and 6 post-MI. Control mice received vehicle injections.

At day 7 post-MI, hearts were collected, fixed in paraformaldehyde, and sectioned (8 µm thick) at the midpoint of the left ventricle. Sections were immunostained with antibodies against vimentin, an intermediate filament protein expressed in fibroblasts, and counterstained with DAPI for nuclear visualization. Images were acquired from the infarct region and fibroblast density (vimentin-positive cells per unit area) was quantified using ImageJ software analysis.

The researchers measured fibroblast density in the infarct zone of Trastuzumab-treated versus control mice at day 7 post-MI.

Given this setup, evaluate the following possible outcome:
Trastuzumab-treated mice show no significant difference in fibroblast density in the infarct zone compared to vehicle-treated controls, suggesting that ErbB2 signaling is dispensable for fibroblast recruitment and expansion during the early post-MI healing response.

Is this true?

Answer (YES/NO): NO